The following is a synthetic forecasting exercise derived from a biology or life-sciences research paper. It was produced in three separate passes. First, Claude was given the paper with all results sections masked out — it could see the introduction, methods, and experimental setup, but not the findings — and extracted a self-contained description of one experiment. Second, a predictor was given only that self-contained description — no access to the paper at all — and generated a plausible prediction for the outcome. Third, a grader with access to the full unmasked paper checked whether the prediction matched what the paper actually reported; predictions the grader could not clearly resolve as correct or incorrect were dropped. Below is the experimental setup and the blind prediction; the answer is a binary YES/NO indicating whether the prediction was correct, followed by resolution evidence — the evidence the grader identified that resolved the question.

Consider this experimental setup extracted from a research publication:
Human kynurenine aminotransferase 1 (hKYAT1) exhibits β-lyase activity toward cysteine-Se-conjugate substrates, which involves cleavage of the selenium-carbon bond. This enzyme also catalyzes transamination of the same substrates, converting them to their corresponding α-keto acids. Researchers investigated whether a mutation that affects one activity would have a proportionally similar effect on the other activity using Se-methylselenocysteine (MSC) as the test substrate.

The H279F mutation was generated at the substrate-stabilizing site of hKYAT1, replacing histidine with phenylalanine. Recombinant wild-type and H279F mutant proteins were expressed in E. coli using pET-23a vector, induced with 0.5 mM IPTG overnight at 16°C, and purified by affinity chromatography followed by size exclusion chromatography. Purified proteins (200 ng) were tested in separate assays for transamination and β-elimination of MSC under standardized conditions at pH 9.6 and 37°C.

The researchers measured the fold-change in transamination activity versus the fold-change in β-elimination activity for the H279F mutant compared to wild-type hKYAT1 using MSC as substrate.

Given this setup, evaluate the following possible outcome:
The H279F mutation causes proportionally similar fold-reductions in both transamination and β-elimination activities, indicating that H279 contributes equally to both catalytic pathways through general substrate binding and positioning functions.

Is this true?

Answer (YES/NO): NO